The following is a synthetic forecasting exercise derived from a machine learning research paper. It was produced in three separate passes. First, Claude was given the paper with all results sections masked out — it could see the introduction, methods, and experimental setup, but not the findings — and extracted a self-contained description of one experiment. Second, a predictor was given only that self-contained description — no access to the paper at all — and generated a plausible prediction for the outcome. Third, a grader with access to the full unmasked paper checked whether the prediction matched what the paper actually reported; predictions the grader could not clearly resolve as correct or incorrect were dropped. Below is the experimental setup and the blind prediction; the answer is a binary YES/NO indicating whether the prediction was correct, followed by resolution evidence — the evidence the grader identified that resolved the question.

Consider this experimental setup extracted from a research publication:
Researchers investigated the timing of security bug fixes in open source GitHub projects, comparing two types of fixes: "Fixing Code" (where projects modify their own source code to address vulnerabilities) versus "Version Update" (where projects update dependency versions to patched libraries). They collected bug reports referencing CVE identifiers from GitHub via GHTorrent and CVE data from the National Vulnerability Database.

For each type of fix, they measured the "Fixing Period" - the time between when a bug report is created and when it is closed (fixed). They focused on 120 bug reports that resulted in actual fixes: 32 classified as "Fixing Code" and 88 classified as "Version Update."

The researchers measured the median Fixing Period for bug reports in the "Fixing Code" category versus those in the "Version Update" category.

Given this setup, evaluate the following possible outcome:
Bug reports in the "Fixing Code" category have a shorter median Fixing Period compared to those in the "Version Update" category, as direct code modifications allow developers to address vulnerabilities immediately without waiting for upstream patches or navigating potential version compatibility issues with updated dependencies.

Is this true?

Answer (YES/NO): NO